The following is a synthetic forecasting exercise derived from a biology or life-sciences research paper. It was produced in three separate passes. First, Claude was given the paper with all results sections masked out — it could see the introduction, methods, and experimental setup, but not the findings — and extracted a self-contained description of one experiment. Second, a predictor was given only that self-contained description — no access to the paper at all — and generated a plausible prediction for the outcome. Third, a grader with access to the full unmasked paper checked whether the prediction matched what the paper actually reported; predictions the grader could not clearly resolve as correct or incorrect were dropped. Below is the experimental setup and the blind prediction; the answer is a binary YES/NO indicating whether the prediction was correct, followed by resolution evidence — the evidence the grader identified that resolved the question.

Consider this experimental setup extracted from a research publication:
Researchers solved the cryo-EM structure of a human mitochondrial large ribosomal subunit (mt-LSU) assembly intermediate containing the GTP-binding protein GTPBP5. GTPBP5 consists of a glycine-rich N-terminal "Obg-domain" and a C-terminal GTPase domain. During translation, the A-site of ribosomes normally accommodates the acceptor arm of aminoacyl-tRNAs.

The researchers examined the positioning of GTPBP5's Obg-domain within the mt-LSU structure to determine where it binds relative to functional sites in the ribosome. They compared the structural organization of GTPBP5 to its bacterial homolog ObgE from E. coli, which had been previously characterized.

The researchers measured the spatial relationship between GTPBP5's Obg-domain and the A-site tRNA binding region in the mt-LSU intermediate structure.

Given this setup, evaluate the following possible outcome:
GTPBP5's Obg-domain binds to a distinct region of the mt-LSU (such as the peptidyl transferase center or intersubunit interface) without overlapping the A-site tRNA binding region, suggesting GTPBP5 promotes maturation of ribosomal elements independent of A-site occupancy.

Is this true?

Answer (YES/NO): NO